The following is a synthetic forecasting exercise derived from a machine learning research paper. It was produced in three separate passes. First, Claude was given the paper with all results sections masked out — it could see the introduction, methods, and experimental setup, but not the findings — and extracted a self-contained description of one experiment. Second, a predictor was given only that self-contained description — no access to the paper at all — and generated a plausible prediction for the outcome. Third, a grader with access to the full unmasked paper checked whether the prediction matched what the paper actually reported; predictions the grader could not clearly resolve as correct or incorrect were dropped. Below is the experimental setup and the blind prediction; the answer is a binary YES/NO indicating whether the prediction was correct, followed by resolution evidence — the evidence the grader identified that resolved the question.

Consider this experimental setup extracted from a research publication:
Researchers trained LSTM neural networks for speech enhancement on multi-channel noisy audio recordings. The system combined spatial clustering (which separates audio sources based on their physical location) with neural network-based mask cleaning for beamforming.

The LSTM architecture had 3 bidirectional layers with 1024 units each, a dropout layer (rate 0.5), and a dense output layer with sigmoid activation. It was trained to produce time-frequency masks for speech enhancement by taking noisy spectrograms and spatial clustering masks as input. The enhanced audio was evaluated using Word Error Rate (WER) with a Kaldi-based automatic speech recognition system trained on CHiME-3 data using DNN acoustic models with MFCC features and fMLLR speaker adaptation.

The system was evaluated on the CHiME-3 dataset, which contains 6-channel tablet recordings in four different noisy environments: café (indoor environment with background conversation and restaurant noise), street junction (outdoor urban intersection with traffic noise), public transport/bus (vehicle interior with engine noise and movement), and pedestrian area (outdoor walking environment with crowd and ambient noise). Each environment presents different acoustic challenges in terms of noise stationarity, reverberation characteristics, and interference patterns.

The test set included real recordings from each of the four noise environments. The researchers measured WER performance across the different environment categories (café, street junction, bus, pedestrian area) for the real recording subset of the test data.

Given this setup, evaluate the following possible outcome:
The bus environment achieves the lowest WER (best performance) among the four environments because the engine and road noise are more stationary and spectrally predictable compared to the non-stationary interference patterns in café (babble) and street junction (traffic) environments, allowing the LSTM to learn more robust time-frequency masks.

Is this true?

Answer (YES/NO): NO